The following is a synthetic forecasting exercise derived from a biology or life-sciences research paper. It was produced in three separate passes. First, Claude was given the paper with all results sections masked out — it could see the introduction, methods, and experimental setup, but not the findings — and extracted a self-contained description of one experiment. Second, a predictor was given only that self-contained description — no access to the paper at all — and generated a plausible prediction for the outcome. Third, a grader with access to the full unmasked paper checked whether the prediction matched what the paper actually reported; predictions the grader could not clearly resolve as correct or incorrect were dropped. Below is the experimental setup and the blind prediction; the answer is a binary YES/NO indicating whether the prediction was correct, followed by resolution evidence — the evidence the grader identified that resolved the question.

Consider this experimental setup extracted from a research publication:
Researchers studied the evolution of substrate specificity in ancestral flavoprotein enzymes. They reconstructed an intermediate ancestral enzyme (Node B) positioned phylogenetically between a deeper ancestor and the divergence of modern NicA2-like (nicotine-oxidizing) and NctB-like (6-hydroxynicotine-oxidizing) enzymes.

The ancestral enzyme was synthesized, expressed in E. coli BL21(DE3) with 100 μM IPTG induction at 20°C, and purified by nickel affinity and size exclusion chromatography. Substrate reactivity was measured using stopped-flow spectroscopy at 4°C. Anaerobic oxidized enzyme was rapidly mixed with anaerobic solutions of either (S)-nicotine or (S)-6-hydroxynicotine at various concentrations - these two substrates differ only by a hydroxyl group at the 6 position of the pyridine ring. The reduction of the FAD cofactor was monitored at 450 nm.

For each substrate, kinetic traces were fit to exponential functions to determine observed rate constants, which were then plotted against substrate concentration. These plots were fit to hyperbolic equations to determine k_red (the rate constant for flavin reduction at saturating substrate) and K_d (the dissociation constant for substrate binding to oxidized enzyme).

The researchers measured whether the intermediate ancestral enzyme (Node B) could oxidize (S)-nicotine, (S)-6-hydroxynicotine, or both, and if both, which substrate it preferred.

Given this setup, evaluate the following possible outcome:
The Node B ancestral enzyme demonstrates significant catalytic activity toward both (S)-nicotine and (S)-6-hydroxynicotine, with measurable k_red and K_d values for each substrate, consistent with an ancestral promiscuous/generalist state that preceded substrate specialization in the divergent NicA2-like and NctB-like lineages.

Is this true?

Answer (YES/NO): NO